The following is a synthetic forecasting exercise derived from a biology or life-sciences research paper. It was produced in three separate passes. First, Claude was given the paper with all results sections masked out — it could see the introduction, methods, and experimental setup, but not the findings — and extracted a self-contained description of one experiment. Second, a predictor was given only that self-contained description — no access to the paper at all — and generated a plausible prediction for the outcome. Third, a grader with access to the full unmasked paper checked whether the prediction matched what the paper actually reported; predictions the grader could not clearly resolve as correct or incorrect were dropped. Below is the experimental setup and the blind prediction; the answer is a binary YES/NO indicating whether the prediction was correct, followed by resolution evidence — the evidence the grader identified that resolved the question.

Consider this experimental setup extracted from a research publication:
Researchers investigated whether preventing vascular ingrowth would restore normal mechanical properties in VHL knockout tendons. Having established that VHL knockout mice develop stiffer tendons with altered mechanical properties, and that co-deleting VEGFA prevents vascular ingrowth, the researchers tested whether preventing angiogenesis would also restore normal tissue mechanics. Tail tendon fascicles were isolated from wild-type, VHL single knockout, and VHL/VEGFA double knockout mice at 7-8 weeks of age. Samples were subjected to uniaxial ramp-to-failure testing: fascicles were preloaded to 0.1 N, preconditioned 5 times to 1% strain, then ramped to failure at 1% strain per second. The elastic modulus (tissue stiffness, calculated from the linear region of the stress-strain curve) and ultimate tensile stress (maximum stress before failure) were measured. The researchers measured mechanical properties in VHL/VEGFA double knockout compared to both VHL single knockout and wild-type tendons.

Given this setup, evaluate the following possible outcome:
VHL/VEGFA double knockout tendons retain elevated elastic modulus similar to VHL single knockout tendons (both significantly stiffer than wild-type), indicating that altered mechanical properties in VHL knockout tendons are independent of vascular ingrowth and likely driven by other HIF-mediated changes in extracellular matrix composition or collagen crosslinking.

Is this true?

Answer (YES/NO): NO